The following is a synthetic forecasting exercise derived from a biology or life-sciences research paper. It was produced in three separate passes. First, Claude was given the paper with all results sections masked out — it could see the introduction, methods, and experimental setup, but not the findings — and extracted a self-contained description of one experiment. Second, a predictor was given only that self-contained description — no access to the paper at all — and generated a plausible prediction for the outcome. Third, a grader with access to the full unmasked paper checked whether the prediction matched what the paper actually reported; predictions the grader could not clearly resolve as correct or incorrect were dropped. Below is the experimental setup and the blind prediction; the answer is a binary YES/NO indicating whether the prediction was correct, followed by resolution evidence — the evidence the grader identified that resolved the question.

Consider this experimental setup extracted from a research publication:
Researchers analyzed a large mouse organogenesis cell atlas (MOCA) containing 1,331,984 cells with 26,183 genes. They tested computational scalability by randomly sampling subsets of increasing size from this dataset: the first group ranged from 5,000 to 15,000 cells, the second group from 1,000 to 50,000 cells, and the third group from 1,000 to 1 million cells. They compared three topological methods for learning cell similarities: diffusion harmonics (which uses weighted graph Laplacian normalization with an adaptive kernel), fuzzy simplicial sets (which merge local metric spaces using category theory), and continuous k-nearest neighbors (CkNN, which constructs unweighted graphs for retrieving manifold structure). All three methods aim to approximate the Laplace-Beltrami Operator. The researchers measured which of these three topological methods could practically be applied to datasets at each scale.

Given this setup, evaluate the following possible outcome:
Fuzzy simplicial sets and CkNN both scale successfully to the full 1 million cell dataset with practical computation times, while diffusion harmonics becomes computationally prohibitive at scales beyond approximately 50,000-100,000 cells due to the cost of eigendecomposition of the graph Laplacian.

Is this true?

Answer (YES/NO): NO